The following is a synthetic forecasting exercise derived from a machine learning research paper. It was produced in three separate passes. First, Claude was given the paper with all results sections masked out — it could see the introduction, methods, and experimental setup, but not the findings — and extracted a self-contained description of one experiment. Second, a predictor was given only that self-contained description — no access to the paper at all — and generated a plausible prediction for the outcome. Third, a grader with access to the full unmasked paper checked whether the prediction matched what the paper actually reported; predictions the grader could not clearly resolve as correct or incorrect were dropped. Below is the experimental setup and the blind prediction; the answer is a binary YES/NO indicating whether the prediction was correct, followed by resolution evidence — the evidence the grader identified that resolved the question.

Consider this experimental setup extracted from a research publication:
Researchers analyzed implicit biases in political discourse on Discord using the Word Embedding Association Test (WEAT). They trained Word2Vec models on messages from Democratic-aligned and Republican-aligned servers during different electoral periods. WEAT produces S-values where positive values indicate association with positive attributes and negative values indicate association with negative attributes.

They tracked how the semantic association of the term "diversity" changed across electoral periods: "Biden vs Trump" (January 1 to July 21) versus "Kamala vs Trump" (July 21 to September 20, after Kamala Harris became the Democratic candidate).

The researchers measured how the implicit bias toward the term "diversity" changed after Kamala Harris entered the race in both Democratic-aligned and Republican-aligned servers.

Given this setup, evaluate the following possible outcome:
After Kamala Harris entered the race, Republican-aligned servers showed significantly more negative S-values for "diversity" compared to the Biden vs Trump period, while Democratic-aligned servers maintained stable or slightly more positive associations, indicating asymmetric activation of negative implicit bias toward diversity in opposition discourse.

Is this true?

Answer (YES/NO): NO